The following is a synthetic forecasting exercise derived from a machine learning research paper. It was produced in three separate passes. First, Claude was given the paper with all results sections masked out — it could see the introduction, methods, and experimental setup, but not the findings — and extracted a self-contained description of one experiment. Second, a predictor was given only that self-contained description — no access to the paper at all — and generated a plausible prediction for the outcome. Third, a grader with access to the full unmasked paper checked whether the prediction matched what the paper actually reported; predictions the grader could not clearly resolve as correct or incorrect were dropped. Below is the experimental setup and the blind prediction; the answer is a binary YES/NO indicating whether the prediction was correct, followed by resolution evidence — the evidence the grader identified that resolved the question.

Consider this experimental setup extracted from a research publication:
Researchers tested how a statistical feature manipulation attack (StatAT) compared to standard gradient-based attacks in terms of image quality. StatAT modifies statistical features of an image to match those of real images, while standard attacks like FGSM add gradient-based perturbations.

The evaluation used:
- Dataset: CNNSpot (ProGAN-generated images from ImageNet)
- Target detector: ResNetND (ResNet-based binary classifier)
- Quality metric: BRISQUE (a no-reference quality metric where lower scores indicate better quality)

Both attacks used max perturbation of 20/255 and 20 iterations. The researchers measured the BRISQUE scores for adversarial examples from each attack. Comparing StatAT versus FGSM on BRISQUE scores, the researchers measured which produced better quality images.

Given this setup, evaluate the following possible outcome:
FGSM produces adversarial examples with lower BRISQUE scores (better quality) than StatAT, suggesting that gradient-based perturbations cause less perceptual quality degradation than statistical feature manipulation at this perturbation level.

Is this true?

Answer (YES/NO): NO